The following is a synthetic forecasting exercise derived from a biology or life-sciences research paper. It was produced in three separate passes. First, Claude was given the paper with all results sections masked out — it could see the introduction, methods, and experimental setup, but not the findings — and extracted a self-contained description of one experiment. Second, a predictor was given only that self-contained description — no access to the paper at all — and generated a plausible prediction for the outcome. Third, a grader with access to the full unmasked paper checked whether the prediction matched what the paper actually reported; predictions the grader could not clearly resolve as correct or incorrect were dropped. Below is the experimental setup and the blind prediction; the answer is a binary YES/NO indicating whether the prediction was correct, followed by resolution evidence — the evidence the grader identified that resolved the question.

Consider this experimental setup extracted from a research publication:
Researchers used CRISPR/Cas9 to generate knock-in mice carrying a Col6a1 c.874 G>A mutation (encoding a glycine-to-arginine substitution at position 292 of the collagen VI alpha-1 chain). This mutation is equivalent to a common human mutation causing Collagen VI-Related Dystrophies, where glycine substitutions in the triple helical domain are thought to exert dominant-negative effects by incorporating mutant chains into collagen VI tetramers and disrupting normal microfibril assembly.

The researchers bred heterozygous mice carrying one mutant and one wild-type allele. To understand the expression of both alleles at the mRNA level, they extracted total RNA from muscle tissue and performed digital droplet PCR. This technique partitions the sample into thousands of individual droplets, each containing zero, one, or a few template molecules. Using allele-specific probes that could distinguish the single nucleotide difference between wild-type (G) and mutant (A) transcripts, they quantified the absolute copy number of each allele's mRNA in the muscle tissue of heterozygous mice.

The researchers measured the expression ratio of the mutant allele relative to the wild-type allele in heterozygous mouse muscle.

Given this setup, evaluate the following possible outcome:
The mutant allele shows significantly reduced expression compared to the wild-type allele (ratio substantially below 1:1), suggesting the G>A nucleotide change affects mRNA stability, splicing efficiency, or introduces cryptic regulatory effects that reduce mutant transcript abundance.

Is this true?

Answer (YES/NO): NO